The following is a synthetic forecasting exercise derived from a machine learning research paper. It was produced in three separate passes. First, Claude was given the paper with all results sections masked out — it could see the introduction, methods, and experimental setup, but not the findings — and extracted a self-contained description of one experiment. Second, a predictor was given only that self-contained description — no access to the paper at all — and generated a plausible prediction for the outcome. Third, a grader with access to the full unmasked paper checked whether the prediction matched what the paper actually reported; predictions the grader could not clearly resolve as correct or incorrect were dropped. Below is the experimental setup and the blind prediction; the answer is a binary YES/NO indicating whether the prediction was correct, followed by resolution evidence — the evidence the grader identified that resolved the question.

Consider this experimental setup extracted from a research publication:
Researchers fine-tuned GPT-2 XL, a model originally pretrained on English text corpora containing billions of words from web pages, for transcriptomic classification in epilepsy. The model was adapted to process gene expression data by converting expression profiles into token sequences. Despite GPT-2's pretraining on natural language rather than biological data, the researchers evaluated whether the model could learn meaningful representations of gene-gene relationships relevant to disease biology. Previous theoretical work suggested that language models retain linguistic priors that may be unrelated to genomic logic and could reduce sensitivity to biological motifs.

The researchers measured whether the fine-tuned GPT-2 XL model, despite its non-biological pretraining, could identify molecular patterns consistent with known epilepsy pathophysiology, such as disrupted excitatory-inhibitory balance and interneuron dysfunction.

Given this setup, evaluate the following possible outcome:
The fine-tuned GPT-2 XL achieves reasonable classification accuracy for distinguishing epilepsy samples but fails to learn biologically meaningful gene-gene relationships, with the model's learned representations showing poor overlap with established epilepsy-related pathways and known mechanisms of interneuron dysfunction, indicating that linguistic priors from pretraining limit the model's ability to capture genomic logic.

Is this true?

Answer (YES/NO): NO